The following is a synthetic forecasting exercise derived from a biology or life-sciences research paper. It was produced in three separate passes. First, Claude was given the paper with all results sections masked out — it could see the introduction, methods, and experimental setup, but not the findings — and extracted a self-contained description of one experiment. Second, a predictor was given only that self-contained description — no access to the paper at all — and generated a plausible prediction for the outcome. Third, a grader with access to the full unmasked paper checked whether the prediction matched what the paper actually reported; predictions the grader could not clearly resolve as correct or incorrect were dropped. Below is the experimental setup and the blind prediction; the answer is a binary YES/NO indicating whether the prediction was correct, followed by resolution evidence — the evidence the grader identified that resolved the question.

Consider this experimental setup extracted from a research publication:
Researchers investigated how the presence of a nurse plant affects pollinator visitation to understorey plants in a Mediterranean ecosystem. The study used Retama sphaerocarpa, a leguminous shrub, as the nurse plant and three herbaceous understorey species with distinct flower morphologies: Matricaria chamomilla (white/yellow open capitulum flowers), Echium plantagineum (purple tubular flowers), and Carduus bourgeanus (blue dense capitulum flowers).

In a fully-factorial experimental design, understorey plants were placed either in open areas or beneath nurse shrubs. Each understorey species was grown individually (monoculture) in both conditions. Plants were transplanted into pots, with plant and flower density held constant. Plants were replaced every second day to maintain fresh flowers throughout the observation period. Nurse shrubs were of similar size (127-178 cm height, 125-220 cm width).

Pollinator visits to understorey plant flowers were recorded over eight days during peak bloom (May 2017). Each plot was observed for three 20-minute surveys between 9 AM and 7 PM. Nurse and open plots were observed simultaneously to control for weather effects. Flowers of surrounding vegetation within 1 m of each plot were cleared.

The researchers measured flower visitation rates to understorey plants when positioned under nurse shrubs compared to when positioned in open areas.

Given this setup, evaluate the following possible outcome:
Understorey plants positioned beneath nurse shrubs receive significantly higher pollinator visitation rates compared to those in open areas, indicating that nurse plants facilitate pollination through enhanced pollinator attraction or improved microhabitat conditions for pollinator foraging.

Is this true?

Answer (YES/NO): NO